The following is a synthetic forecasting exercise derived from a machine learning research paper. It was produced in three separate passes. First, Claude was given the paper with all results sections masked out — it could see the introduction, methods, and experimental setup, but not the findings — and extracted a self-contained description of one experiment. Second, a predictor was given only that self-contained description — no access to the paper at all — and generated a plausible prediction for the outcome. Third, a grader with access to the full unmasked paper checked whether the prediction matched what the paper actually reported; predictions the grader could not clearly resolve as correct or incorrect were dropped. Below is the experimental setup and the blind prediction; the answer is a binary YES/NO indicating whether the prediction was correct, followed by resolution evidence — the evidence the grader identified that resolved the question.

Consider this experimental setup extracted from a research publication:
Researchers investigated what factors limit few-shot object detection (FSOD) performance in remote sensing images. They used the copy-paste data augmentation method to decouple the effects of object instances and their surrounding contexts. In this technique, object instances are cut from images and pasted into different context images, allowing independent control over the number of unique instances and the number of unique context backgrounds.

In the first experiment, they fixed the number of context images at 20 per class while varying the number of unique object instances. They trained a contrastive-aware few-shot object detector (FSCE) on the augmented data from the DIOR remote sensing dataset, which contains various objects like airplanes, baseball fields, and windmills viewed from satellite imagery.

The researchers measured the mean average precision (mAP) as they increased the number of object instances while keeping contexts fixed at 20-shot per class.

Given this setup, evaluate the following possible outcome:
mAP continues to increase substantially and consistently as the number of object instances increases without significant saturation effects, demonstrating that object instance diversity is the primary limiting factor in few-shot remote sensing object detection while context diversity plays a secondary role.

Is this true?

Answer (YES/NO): NO